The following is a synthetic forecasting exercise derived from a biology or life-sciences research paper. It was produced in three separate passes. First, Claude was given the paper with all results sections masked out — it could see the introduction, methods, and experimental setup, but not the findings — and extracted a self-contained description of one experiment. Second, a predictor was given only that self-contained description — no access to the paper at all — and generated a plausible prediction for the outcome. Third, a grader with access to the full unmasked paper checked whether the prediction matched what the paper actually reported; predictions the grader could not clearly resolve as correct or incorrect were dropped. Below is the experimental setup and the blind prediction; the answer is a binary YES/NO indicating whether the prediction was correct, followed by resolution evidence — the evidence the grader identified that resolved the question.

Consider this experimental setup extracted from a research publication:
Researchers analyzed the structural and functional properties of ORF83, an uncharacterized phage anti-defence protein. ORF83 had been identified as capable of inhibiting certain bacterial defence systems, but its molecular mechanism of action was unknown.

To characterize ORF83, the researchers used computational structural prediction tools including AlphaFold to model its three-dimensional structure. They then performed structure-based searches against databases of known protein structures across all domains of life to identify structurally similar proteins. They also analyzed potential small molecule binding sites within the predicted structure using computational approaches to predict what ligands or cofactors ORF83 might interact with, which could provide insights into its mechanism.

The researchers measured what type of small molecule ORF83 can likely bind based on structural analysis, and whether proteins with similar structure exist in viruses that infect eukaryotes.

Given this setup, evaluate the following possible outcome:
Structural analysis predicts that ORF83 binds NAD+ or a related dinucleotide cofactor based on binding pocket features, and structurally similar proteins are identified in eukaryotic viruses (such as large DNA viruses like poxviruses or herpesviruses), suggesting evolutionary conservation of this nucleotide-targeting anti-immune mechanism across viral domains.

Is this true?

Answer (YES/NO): NO